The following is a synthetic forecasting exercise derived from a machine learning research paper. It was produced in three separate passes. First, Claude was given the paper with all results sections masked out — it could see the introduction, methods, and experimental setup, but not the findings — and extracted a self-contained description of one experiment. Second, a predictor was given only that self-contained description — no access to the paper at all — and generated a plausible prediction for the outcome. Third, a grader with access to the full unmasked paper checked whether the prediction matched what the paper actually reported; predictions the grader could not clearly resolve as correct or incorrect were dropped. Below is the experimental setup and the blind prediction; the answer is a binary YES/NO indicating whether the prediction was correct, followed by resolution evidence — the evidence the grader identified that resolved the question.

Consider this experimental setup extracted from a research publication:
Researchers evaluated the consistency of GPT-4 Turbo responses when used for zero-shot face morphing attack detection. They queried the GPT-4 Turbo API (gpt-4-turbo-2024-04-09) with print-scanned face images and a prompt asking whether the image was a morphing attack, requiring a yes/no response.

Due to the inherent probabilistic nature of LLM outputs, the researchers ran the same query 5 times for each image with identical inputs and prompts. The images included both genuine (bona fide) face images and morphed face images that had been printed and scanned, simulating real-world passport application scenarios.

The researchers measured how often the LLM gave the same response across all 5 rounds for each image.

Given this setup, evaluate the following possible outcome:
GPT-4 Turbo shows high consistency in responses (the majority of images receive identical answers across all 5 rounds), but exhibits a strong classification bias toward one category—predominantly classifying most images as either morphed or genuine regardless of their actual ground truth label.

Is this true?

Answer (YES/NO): YES